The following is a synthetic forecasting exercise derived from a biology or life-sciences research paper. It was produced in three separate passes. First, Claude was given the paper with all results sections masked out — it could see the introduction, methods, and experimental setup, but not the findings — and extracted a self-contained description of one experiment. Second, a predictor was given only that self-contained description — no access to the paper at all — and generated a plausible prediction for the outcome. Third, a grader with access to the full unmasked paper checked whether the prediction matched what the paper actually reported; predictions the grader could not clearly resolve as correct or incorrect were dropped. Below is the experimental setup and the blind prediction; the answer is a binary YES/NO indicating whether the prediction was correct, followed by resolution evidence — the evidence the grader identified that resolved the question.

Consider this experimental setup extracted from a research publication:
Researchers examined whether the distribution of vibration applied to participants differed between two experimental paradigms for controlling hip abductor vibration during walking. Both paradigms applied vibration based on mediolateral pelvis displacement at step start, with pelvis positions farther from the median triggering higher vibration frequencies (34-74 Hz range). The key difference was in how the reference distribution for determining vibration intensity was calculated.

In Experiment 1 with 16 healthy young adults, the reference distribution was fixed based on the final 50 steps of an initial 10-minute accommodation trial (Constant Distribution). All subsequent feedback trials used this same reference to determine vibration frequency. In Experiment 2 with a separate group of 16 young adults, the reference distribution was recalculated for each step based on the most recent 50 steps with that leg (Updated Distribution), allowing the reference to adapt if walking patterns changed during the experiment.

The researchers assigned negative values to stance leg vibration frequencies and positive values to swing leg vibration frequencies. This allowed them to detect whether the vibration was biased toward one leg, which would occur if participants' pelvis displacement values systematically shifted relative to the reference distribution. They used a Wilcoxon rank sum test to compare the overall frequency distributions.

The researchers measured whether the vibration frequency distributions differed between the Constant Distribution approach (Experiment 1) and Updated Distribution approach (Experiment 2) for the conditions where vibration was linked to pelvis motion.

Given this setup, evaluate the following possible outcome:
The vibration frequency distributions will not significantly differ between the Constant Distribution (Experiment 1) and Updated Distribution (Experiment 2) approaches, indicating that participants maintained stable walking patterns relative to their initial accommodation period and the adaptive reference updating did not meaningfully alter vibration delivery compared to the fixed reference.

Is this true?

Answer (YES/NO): NO